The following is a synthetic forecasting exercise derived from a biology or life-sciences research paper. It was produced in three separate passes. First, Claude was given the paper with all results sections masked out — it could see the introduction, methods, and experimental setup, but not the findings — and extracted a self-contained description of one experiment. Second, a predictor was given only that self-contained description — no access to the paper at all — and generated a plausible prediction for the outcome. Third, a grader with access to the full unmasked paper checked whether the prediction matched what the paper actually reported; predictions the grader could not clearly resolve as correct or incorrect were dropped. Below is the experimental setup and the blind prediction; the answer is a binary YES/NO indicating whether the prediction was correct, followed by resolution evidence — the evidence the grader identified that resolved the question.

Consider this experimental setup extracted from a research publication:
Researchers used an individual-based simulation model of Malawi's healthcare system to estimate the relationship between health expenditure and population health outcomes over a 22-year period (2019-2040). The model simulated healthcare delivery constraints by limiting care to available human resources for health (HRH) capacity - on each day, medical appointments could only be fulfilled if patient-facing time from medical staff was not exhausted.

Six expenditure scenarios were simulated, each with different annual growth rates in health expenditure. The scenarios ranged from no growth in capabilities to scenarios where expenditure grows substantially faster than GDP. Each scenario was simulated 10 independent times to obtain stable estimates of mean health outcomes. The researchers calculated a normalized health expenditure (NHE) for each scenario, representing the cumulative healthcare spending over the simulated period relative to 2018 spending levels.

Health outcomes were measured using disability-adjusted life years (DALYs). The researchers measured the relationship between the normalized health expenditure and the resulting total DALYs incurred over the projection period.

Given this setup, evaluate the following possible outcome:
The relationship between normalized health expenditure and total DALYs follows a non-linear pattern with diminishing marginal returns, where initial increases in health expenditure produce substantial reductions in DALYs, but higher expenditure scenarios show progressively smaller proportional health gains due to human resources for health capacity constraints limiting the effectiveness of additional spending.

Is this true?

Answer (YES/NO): NO